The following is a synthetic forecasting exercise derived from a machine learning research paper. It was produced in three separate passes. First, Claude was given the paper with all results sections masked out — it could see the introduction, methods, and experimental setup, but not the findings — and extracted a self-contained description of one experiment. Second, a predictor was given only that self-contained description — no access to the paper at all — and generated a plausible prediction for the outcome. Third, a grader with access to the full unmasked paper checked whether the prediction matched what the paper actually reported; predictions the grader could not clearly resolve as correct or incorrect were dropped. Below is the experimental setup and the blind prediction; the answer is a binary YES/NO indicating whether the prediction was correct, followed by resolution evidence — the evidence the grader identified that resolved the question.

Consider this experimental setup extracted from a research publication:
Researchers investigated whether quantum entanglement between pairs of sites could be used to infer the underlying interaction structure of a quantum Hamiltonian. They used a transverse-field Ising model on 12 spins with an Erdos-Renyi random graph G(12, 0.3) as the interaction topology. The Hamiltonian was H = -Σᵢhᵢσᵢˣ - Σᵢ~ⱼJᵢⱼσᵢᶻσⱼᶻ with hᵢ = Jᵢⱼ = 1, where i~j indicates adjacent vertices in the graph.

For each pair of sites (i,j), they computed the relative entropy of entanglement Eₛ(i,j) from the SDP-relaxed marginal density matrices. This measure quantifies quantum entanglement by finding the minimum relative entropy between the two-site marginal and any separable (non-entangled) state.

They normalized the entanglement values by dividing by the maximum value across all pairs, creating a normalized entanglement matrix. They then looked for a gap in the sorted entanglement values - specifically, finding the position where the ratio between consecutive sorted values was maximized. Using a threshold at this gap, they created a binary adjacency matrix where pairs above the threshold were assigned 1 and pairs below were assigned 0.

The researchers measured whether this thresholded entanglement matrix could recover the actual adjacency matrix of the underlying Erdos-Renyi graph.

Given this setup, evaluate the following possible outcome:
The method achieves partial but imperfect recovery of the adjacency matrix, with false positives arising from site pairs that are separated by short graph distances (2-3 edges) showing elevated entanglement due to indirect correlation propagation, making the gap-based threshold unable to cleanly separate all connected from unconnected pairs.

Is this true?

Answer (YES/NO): NO